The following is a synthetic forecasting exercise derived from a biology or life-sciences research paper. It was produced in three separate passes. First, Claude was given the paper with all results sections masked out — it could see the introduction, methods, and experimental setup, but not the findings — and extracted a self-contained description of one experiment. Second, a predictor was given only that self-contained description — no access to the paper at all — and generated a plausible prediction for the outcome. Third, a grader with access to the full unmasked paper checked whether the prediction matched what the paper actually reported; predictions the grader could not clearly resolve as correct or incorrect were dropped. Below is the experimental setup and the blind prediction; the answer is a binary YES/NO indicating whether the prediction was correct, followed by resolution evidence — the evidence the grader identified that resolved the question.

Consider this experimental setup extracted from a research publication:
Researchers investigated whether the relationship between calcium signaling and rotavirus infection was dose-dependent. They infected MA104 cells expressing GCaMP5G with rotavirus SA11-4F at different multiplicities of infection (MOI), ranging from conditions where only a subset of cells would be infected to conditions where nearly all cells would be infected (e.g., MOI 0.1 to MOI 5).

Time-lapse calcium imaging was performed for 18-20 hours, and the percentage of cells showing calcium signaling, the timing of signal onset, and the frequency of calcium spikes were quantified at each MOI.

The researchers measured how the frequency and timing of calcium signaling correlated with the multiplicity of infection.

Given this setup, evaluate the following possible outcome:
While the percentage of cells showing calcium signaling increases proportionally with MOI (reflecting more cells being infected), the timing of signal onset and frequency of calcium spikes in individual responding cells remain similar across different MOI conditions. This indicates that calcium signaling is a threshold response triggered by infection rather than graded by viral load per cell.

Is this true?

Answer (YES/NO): NO